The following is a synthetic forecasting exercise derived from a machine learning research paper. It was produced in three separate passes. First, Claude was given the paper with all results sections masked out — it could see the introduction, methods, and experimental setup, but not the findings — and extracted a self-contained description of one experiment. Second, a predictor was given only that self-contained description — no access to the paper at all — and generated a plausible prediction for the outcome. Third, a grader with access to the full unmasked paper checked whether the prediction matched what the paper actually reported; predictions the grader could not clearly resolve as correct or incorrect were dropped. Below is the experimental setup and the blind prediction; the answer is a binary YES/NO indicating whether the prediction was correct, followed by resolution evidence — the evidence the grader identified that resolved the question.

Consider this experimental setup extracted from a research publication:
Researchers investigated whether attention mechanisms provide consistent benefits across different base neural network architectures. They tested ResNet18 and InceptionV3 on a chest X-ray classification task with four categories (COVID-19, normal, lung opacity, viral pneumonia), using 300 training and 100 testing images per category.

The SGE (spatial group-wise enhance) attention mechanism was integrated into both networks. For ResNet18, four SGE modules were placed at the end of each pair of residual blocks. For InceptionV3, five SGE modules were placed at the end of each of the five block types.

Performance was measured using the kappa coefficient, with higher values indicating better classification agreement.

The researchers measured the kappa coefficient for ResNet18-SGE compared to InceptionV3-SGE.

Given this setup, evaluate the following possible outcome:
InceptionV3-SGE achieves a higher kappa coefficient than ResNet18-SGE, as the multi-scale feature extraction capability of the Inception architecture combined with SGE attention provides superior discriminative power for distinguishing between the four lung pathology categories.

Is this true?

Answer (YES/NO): YES